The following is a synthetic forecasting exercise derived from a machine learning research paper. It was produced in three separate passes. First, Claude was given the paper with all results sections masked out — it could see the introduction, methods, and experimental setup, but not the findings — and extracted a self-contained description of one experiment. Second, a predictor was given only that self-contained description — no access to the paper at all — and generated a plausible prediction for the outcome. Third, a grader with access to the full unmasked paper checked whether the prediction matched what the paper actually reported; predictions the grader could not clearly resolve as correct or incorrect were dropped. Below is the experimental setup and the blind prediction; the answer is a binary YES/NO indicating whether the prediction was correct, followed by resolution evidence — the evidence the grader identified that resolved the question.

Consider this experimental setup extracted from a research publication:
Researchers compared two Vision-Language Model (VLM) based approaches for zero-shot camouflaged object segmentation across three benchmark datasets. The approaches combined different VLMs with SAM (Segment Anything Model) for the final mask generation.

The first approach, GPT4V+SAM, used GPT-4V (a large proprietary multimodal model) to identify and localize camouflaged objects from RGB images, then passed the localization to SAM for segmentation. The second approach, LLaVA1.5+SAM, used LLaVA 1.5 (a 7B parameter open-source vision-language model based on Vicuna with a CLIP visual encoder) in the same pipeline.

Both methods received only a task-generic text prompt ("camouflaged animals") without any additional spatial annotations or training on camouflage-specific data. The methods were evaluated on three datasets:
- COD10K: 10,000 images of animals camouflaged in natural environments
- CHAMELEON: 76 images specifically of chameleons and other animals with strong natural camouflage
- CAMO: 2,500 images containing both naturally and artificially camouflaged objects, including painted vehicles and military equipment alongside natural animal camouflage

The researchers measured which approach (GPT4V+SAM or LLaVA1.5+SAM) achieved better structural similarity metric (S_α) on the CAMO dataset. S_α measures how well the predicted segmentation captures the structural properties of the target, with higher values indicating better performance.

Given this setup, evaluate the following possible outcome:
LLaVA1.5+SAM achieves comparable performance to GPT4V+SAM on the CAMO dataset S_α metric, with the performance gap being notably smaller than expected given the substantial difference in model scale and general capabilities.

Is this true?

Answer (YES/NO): NO